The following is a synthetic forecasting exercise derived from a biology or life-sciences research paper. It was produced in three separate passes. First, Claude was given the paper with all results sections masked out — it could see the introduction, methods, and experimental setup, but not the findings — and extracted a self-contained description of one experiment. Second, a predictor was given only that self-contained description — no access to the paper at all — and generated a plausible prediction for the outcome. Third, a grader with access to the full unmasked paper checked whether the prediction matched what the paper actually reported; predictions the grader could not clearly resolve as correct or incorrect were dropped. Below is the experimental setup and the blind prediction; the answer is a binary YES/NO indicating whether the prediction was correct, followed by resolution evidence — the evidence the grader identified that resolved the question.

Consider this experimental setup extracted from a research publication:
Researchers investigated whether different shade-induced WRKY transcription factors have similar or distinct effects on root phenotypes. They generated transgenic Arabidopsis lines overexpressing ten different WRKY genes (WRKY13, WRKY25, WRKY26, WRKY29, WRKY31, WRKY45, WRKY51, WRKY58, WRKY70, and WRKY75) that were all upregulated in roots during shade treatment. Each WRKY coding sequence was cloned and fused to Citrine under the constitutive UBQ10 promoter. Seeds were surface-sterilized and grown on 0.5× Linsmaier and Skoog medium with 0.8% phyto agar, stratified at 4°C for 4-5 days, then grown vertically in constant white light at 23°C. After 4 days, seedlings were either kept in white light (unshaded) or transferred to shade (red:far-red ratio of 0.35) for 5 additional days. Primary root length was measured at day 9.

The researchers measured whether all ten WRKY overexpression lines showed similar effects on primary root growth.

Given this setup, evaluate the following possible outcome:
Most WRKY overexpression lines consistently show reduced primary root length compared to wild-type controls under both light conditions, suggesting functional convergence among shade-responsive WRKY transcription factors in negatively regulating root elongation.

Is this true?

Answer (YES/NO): NO